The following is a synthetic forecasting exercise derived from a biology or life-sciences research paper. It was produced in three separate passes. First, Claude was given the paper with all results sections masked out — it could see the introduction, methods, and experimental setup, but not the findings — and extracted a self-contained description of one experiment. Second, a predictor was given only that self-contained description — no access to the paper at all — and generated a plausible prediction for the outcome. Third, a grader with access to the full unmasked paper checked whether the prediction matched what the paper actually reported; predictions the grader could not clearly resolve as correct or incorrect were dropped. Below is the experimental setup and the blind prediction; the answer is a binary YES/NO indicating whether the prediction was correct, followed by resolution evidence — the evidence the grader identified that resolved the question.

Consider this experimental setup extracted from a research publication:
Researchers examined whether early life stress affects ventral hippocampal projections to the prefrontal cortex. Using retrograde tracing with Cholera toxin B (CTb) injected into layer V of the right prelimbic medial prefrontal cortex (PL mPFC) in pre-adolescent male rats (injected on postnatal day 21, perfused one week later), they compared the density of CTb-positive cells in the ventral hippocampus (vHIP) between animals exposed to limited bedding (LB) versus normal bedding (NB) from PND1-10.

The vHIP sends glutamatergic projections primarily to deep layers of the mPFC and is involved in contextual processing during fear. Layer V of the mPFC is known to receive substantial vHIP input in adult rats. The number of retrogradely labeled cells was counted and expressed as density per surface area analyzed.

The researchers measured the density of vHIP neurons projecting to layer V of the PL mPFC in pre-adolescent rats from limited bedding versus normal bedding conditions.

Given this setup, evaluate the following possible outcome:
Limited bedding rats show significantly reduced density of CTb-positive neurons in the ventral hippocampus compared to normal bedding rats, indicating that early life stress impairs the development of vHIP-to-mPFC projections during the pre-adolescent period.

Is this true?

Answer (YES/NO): NO